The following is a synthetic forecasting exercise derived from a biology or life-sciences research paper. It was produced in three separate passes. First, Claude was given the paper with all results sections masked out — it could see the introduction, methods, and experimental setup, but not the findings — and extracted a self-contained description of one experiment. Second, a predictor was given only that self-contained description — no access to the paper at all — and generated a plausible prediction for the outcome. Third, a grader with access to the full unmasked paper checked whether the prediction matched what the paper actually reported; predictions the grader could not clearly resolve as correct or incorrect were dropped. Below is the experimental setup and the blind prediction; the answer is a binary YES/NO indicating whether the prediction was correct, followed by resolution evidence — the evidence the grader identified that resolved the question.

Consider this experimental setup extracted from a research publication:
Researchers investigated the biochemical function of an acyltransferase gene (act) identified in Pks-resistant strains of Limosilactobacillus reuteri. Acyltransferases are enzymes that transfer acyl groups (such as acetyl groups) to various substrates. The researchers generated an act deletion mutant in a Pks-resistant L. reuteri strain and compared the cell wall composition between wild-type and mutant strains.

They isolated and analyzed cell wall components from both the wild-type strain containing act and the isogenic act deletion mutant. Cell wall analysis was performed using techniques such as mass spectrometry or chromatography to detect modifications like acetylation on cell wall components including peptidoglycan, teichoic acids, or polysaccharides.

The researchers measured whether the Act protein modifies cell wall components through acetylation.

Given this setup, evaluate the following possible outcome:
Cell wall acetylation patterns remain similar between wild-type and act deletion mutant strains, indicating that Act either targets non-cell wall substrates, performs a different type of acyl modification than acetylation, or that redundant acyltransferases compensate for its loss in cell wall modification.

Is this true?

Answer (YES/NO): NO